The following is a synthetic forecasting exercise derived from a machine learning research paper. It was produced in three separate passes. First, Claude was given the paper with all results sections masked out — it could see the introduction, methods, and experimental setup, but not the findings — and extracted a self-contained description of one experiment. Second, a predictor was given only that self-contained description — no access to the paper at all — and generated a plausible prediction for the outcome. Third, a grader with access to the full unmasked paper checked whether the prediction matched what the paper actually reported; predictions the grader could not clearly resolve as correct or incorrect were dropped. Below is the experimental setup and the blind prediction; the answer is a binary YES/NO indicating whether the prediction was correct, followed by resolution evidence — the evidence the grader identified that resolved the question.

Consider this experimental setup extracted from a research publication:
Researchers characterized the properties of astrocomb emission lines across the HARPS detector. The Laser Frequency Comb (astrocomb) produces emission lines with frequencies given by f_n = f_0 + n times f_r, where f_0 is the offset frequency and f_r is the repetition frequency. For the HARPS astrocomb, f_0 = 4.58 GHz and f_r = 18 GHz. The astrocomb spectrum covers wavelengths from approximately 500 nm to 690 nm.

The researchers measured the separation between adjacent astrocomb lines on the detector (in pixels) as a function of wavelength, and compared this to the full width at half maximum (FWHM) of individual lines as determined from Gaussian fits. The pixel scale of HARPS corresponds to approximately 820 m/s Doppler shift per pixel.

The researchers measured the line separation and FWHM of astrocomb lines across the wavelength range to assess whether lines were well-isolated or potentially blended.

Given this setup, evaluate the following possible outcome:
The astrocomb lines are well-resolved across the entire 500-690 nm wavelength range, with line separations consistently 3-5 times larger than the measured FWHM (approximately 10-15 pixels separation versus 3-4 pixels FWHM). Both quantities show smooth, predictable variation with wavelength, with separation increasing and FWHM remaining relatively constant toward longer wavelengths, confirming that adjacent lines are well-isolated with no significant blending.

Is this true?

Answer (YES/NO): NO